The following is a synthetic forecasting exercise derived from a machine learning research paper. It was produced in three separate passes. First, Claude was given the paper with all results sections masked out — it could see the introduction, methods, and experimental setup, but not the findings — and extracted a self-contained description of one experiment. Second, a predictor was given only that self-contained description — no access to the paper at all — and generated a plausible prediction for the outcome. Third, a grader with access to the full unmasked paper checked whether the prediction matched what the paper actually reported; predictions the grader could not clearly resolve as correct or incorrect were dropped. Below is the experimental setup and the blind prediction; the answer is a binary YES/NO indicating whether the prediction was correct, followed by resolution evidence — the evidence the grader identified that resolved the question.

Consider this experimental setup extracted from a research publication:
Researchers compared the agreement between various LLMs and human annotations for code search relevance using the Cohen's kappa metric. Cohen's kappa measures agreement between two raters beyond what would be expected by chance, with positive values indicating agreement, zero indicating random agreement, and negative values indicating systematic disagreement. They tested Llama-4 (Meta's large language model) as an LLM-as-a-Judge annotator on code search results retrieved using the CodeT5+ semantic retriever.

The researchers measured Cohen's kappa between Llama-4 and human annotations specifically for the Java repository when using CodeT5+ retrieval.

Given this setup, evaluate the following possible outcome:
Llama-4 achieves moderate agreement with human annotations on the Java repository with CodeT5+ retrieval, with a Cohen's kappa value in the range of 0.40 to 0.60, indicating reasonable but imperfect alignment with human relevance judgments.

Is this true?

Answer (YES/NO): NO